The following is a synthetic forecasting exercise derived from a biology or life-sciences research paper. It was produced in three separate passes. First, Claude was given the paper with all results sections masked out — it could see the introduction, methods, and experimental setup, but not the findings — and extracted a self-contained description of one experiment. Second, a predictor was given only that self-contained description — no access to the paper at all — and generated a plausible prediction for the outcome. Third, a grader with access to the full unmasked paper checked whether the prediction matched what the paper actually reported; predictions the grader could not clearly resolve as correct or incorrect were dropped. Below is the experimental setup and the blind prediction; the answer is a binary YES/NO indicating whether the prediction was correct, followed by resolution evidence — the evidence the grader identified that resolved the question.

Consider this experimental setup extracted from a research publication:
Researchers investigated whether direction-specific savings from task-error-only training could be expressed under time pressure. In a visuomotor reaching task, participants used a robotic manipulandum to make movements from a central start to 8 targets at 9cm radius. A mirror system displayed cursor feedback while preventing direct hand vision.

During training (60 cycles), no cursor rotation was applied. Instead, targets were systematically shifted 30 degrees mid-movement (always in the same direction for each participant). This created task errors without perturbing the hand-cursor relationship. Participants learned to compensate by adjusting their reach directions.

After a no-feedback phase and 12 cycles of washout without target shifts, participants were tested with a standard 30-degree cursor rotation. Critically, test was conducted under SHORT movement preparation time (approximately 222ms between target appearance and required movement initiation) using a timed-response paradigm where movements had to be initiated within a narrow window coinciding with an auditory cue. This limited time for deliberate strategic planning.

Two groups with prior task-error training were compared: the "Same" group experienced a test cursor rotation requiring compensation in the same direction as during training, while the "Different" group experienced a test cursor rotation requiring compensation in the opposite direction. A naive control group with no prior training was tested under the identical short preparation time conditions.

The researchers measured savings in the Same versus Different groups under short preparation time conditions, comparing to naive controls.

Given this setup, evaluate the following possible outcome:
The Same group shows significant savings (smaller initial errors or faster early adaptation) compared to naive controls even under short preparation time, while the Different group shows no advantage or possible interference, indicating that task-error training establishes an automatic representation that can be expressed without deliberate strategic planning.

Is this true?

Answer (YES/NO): YES